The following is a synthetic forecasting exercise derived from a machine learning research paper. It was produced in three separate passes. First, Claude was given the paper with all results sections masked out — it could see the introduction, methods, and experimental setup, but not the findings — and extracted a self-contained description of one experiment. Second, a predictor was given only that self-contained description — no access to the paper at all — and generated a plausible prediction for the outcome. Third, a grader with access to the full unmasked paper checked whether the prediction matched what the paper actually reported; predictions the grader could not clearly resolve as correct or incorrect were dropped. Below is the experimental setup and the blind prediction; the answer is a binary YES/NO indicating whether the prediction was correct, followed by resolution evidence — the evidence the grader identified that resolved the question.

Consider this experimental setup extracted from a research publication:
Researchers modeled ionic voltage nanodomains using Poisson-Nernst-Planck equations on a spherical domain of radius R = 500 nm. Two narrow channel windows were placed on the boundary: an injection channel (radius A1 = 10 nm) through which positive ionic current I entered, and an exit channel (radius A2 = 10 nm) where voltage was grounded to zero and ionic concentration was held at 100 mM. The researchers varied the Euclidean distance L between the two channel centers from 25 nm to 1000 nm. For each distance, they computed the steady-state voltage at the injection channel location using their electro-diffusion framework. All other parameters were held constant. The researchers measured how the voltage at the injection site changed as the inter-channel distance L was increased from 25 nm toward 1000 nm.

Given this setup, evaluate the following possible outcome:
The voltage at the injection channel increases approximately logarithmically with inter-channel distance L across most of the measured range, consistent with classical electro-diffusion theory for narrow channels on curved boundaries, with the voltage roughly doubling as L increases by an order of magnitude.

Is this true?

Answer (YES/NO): NO